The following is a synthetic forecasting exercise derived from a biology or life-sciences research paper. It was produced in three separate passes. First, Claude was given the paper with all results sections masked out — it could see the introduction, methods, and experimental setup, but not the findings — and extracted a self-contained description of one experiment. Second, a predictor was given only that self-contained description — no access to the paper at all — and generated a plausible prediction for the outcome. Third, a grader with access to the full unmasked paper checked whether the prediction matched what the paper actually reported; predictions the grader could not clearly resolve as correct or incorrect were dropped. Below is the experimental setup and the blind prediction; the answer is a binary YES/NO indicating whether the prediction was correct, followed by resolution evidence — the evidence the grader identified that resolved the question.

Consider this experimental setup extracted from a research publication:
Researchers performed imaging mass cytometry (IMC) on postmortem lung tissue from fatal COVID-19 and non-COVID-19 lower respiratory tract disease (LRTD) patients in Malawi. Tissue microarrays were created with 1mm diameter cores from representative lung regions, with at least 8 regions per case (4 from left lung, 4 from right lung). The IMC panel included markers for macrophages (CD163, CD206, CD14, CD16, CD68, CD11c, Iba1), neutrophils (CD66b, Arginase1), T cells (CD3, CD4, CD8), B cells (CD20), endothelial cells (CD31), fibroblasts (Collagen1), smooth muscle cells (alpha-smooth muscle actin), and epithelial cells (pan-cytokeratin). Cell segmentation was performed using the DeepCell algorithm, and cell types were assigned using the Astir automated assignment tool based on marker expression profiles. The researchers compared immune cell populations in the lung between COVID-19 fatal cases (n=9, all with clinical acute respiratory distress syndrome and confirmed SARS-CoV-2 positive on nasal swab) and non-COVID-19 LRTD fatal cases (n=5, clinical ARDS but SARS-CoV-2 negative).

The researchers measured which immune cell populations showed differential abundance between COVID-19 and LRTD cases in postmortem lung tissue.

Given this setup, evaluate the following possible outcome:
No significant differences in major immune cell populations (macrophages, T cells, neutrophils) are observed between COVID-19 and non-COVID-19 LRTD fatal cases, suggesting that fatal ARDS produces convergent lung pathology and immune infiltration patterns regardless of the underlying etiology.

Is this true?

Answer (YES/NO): NO